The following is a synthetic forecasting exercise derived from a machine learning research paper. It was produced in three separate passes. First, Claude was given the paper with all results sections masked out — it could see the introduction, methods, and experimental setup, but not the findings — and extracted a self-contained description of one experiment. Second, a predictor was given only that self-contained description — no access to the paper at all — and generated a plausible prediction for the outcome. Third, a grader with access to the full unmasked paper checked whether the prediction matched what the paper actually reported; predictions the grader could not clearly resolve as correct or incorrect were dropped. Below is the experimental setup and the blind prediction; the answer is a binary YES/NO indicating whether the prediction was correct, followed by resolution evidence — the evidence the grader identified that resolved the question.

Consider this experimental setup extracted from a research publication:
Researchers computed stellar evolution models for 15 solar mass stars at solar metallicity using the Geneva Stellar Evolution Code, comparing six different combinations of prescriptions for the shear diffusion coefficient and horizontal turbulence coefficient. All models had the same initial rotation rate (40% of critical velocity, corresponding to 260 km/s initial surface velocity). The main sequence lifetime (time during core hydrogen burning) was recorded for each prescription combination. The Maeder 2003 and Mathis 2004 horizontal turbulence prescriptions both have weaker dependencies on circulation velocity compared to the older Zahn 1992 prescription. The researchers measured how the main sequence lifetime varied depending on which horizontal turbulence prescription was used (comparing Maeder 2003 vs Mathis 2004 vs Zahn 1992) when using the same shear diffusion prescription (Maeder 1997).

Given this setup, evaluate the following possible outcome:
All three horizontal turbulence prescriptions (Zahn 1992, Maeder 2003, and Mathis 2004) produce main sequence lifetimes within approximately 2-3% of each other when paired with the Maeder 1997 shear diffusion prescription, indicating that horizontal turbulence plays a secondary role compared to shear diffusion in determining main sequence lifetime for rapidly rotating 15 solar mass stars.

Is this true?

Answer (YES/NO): NO